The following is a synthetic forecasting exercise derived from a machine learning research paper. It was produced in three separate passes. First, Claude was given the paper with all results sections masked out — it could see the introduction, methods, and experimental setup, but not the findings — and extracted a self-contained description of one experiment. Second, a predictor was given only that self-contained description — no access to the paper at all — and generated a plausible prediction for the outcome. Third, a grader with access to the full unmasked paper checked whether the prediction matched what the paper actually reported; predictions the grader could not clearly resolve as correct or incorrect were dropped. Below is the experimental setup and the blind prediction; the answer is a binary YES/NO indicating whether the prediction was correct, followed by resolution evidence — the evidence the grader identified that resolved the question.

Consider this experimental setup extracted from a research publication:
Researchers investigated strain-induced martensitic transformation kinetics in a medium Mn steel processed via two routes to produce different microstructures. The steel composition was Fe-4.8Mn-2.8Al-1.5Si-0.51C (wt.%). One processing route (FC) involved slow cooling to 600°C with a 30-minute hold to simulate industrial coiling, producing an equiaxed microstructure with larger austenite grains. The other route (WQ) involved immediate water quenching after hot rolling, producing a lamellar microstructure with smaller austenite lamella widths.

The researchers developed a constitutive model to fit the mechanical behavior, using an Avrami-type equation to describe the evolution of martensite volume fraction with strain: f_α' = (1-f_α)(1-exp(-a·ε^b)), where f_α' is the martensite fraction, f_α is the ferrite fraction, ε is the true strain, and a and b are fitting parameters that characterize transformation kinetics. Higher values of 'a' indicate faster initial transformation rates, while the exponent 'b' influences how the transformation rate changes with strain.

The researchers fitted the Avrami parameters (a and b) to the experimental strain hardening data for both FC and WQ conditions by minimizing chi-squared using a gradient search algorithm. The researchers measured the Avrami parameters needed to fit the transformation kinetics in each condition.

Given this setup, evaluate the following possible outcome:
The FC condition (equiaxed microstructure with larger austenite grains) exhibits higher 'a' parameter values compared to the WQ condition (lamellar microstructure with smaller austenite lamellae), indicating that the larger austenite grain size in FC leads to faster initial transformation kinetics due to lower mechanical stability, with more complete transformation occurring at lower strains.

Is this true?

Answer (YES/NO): NO